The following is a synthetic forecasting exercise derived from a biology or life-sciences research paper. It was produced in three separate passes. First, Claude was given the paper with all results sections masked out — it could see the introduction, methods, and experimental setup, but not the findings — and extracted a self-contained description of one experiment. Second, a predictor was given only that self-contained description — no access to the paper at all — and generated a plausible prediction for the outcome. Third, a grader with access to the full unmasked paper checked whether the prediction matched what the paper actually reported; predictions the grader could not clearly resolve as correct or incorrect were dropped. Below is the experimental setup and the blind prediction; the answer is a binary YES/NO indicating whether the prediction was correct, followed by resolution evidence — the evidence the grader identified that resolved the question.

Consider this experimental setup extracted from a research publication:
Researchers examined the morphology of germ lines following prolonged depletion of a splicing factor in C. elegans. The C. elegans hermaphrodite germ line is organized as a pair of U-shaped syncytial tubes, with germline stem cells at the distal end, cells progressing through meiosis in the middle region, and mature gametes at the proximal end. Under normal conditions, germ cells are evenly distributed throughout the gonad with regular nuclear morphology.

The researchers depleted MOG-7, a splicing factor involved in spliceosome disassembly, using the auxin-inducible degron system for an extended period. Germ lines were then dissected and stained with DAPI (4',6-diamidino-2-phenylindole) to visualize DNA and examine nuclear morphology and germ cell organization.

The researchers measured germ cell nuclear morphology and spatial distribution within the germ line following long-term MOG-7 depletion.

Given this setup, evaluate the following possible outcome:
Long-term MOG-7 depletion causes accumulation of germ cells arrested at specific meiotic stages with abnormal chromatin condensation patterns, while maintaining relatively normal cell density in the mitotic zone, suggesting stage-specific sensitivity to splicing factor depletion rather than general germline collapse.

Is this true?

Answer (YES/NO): NO